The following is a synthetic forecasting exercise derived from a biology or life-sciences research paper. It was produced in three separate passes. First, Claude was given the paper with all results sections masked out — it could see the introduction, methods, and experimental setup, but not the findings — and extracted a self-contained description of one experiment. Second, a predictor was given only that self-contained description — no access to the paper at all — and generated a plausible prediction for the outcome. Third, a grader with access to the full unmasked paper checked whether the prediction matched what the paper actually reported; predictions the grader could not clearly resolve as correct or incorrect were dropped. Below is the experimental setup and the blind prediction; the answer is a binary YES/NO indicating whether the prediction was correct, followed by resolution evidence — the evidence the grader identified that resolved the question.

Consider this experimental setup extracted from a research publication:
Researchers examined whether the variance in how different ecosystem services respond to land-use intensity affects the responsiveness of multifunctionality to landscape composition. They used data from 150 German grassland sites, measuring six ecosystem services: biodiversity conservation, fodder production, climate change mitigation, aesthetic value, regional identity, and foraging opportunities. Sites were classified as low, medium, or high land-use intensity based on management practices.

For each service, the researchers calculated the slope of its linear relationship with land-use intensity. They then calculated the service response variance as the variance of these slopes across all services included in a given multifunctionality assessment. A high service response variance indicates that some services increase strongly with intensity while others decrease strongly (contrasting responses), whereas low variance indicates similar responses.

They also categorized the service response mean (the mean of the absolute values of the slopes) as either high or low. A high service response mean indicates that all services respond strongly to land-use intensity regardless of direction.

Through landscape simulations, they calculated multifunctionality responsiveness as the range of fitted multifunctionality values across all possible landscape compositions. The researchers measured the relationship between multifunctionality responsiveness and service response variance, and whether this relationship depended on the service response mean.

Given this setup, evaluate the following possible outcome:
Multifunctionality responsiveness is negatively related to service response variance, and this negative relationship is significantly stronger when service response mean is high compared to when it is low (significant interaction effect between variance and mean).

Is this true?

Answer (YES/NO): YES